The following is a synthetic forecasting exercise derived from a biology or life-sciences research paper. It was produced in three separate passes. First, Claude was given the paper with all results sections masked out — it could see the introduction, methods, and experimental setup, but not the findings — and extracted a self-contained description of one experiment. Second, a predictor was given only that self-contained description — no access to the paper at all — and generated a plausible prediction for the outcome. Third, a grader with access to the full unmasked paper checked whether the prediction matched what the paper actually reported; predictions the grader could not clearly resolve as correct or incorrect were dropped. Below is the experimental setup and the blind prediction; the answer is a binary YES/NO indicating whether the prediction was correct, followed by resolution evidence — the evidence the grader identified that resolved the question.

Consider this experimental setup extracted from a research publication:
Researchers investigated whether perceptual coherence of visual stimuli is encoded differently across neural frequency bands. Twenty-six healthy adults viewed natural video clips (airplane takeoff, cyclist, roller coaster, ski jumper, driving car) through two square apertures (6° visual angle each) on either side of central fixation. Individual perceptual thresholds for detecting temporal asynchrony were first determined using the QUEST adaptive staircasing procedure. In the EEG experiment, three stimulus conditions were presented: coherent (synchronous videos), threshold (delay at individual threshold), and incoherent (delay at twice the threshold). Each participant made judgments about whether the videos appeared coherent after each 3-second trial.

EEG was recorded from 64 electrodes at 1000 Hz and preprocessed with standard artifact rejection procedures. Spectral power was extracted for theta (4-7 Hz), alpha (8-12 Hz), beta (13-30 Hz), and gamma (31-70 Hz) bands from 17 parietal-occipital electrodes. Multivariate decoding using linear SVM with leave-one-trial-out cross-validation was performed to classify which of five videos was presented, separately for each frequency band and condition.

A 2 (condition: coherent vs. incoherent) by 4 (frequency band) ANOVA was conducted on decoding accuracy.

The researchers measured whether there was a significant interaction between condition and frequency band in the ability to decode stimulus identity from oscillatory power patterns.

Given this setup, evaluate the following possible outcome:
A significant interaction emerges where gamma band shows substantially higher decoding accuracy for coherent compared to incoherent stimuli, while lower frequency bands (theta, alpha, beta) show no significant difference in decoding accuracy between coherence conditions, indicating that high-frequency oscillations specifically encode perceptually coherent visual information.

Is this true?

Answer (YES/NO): NO